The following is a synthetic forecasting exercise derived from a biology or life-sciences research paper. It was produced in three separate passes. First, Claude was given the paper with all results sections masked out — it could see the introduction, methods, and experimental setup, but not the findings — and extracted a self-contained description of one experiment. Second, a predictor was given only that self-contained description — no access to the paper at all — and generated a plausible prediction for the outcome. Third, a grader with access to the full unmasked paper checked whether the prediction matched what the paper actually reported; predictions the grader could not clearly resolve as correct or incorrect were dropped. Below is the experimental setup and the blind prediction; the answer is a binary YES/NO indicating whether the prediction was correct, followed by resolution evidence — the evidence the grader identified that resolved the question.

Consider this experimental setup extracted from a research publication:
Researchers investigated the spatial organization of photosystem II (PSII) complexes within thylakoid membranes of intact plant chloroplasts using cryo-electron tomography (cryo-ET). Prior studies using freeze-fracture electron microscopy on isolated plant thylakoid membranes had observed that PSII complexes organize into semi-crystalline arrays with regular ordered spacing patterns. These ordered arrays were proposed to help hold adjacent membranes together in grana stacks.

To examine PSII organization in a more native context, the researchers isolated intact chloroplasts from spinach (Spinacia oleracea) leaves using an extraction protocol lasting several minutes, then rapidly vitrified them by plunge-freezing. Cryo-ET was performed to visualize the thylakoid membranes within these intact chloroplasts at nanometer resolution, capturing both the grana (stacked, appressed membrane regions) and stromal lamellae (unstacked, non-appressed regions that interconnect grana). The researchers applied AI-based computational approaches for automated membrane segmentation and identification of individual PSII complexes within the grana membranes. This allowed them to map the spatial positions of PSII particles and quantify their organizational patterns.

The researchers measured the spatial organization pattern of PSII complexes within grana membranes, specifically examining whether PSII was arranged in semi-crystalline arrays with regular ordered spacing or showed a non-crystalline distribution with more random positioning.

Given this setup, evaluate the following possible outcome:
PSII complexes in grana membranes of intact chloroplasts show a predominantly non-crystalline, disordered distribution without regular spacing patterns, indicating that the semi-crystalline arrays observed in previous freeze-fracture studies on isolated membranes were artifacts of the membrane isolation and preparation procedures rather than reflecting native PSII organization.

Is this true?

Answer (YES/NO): YES